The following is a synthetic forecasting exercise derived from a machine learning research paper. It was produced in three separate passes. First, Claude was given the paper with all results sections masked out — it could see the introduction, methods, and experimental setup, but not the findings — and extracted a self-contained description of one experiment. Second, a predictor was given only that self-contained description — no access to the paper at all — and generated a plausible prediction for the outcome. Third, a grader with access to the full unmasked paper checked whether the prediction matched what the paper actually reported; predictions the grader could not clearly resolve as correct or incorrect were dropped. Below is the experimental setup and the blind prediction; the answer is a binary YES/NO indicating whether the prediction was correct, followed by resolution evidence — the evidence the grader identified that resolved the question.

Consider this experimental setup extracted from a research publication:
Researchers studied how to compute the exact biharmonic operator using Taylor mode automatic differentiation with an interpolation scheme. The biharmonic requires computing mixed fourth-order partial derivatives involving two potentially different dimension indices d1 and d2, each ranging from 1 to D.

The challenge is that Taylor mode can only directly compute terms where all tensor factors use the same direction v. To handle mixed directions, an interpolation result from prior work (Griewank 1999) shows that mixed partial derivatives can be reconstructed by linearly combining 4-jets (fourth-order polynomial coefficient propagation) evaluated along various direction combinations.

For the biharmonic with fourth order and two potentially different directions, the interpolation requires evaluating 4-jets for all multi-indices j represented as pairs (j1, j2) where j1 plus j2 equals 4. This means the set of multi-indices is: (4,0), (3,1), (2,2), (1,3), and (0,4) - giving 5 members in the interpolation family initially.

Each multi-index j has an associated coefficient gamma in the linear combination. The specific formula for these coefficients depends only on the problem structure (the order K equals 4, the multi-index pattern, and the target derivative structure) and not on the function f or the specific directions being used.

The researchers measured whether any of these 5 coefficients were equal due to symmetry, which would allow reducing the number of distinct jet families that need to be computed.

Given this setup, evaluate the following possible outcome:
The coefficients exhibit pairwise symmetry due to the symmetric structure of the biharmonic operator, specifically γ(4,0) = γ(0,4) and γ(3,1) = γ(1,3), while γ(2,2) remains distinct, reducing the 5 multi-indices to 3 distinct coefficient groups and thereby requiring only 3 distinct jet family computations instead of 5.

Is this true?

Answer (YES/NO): YES